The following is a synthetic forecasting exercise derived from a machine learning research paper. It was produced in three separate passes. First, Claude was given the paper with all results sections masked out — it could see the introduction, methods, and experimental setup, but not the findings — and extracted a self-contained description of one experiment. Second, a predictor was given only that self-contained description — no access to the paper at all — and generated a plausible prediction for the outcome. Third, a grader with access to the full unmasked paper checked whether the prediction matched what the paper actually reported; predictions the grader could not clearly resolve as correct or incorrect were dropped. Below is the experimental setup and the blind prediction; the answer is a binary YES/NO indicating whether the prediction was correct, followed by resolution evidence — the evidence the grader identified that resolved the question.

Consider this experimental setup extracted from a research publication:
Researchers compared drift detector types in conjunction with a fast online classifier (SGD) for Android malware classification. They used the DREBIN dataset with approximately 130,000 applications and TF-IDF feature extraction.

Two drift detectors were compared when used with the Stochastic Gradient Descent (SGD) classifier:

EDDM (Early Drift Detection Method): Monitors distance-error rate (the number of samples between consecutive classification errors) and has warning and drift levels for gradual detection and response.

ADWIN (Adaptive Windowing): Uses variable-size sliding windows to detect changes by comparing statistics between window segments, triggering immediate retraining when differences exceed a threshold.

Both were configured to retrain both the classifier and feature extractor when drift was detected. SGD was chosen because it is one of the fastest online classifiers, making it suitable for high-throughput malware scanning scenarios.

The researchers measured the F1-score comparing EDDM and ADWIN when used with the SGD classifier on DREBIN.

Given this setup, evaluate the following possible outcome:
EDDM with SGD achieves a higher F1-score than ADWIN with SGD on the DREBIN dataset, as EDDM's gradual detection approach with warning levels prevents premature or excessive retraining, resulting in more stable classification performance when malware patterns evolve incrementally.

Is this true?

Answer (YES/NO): NO